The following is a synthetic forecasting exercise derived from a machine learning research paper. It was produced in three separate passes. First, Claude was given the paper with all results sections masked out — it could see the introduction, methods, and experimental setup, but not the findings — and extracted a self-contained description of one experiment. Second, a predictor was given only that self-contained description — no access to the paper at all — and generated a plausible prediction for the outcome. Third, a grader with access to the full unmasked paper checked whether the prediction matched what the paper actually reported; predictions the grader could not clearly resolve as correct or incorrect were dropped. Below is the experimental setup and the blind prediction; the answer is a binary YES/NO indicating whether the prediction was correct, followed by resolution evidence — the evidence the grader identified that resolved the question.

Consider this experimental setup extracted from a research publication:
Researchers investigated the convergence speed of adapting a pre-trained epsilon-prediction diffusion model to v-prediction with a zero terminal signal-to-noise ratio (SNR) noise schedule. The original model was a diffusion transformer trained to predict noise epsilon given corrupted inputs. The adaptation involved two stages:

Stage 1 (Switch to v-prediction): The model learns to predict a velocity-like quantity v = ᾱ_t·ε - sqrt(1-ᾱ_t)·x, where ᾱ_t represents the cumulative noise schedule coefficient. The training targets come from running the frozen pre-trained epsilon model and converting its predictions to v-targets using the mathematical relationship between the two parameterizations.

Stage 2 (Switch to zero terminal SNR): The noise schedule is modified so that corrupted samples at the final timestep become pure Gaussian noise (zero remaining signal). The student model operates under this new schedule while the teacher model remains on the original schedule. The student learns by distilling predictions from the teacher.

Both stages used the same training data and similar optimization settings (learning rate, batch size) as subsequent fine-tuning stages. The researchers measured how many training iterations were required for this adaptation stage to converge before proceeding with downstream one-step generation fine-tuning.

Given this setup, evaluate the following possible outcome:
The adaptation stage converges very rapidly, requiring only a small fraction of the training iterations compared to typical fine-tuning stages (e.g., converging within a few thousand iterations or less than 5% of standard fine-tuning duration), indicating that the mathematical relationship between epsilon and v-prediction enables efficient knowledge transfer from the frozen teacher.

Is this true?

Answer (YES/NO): YES